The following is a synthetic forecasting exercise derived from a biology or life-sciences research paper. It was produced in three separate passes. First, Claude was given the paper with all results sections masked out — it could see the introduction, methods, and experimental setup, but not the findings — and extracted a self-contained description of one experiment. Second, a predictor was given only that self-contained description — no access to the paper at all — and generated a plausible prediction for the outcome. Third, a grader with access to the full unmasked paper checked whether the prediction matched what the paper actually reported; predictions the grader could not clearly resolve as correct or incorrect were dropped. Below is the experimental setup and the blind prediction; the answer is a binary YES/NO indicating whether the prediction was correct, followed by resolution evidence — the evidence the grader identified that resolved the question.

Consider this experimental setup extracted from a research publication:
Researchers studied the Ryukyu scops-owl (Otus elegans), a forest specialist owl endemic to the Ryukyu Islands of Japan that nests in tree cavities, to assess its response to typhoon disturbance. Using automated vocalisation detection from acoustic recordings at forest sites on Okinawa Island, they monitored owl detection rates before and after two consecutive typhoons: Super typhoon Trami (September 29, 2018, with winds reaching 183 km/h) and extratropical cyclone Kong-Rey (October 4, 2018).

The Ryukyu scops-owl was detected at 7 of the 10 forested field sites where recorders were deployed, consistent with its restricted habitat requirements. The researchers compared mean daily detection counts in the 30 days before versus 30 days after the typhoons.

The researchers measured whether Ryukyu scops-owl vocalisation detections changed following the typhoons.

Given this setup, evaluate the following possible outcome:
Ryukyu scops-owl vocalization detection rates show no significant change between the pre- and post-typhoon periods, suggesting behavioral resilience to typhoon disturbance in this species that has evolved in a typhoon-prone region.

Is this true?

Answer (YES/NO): YES